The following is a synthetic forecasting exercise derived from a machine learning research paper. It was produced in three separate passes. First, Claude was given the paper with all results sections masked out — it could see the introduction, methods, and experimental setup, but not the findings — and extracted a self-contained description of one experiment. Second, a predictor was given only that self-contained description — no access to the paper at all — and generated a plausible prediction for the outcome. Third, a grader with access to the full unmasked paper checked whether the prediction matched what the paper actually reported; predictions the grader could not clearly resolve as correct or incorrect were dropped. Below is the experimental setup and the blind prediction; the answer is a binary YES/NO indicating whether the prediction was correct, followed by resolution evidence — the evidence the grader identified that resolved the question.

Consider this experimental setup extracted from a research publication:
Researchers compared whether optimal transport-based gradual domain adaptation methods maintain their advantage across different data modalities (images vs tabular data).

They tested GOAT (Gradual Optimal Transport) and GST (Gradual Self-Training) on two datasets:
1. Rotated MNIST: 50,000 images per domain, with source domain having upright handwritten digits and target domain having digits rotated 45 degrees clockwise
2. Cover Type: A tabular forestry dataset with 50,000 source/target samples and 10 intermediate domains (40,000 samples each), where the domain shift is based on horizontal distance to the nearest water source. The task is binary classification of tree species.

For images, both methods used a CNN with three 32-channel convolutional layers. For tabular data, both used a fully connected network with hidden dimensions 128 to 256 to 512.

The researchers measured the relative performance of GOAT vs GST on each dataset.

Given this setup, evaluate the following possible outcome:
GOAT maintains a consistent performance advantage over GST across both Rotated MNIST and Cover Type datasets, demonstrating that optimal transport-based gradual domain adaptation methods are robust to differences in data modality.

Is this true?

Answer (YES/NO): NO